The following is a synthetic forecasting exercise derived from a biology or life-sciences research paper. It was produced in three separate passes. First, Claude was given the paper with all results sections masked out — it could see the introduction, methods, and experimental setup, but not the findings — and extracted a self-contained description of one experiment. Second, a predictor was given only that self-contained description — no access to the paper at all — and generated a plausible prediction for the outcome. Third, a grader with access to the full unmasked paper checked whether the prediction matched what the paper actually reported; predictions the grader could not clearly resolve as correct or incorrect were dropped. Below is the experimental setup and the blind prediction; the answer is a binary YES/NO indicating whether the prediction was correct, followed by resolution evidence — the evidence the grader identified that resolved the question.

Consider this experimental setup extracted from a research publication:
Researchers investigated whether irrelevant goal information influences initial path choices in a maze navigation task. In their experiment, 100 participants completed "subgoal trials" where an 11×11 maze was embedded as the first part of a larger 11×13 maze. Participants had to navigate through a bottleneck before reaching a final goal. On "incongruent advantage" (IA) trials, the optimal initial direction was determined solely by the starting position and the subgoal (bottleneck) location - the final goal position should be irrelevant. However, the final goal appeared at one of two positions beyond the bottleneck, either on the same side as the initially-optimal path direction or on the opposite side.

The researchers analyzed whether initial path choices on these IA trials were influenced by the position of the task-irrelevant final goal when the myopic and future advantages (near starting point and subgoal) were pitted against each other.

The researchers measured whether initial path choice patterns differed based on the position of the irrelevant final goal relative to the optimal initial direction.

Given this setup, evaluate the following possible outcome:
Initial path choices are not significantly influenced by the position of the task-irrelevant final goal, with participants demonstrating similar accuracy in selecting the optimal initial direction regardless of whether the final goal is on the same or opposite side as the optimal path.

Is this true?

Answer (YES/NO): NO